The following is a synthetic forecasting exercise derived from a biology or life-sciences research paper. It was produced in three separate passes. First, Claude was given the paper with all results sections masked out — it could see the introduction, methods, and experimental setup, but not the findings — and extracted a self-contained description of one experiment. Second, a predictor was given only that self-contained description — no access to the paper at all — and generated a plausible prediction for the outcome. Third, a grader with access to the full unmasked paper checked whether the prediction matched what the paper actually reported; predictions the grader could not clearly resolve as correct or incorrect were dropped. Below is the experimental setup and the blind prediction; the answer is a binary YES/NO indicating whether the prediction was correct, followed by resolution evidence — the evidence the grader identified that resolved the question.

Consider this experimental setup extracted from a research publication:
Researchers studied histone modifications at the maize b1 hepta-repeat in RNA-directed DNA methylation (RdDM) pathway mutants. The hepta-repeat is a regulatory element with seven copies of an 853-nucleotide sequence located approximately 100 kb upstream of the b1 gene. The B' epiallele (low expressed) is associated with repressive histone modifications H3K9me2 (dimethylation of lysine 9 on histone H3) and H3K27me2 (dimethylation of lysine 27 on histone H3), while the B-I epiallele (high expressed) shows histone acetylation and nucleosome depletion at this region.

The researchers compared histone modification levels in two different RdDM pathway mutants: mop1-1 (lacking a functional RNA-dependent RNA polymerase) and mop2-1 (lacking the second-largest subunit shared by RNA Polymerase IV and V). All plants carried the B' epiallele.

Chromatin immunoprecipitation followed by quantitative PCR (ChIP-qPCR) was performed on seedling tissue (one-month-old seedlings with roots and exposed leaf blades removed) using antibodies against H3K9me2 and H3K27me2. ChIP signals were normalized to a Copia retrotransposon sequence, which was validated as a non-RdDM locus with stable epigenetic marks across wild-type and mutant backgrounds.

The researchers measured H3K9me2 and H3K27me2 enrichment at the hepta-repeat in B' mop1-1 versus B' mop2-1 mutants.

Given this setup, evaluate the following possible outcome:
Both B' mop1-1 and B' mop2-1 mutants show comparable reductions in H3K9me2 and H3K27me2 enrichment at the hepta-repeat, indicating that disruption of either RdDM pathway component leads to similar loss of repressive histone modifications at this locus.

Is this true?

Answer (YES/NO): NO